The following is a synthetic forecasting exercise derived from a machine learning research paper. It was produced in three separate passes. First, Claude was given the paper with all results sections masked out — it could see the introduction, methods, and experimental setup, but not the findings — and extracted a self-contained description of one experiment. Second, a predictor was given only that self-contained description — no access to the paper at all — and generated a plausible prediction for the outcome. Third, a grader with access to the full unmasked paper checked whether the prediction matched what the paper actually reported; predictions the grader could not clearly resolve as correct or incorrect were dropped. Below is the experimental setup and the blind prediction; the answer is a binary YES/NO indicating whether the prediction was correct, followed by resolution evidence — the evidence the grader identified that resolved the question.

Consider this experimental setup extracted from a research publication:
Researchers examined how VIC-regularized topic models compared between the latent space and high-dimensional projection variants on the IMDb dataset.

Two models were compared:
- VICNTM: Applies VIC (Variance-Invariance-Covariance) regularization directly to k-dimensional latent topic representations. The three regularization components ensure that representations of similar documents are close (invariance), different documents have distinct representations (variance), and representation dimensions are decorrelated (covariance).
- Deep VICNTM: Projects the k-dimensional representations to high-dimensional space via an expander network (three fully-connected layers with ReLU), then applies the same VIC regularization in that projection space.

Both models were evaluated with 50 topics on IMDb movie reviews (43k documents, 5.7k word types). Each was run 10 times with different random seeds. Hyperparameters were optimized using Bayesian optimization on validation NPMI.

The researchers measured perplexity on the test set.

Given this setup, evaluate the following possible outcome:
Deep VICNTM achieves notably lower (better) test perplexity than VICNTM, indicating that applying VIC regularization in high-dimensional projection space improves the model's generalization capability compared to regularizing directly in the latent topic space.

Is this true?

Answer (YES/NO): NO